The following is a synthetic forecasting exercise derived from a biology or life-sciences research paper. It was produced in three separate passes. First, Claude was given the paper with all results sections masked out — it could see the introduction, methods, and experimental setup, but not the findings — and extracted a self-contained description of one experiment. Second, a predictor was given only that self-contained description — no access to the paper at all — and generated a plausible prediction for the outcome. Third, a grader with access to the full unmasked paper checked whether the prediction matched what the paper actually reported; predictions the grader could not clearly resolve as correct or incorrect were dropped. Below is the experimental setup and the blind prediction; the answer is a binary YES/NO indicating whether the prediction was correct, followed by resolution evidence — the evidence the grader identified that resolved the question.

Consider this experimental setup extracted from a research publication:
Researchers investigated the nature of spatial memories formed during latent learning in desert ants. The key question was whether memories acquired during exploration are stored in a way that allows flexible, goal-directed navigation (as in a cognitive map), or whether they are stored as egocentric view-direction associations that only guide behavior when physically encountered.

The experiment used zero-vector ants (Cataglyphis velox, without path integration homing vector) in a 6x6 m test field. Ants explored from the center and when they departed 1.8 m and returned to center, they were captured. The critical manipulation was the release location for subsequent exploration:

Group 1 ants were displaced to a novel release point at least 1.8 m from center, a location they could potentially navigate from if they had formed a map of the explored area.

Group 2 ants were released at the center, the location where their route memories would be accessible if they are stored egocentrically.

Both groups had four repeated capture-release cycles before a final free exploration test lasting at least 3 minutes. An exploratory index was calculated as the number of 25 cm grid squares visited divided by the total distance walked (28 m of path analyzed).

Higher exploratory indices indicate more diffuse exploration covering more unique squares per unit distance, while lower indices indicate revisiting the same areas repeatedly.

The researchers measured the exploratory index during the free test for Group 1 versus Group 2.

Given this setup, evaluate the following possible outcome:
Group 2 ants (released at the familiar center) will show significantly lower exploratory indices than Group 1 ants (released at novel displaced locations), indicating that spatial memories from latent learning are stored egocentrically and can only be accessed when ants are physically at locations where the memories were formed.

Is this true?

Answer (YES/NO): NO